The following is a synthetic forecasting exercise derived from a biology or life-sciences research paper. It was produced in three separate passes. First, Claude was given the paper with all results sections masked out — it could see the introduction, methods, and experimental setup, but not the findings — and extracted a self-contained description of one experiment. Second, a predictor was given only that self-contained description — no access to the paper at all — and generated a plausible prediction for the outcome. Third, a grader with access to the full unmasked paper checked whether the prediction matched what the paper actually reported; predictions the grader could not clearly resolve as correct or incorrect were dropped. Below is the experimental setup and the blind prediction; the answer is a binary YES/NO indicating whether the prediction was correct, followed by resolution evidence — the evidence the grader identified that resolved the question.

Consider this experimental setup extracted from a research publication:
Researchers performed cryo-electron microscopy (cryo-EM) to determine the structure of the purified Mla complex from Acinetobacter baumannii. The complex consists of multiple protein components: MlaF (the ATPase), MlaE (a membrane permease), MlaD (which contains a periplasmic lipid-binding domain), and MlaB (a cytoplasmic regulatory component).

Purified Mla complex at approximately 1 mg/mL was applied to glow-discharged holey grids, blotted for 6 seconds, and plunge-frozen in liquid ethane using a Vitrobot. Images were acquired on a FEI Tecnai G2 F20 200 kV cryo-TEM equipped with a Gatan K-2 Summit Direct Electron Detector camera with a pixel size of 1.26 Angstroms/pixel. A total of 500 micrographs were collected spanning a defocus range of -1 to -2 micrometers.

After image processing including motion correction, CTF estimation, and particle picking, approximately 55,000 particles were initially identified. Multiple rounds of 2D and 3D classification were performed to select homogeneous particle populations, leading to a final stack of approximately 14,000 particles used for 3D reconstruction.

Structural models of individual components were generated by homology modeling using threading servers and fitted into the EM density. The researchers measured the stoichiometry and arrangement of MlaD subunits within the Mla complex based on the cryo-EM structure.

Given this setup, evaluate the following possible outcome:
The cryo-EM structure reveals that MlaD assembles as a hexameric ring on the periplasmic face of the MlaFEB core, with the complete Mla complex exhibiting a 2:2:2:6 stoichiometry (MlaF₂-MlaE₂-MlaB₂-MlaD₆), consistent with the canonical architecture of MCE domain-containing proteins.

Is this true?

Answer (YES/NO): YES